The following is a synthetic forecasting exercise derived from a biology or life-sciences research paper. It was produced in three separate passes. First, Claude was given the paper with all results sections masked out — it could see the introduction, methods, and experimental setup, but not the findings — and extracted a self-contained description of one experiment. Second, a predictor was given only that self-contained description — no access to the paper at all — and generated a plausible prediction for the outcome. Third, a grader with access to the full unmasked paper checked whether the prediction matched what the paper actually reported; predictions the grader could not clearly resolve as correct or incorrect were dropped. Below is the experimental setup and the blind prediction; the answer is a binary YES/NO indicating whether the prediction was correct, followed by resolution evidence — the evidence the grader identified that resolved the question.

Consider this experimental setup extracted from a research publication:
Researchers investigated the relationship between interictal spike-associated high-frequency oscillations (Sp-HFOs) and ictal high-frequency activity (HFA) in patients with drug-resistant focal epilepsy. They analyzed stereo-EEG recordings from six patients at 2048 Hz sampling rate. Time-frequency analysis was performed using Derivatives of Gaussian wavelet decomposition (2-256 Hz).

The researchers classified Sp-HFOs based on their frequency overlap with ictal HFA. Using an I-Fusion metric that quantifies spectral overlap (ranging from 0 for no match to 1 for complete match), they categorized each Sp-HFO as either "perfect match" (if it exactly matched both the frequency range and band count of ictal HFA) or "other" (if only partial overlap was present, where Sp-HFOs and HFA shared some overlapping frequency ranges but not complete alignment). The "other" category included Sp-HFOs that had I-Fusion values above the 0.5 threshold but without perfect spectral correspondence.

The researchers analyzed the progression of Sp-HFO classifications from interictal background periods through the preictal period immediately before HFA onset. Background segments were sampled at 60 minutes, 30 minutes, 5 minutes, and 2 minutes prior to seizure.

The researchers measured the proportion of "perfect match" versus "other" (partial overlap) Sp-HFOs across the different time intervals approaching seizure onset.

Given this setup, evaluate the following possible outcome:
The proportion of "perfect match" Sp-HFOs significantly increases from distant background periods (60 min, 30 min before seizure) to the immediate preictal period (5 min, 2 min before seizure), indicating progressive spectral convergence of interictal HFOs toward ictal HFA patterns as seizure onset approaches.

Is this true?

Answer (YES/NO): NO